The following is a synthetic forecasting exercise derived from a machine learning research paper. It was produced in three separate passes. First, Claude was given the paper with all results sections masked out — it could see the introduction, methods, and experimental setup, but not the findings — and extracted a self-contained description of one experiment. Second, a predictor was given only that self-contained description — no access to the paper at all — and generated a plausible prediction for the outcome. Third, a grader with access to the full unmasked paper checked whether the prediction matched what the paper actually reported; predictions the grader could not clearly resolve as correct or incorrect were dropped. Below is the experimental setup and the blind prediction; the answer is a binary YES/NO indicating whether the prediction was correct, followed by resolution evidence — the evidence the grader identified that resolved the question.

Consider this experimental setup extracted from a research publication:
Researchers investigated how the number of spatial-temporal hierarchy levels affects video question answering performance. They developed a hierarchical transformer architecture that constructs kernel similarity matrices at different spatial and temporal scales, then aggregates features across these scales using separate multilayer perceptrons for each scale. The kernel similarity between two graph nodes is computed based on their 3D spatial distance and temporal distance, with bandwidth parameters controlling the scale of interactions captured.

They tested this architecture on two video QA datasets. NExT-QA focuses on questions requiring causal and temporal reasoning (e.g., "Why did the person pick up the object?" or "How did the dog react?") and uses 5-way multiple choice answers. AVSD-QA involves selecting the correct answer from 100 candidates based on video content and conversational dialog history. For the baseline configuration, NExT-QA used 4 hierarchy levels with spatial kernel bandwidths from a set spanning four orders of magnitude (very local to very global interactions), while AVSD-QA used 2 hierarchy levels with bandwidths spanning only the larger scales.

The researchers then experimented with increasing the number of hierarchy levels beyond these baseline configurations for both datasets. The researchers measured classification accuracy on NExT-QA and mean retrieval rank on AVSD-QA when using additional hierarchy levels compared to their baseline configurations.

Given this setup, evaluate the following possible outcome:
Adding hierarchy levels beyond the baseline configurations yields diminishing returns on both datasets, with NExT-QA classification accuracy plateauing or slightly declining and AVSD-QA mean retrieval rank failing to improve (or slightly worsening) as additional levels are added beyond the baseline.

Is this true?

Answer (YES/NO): YES